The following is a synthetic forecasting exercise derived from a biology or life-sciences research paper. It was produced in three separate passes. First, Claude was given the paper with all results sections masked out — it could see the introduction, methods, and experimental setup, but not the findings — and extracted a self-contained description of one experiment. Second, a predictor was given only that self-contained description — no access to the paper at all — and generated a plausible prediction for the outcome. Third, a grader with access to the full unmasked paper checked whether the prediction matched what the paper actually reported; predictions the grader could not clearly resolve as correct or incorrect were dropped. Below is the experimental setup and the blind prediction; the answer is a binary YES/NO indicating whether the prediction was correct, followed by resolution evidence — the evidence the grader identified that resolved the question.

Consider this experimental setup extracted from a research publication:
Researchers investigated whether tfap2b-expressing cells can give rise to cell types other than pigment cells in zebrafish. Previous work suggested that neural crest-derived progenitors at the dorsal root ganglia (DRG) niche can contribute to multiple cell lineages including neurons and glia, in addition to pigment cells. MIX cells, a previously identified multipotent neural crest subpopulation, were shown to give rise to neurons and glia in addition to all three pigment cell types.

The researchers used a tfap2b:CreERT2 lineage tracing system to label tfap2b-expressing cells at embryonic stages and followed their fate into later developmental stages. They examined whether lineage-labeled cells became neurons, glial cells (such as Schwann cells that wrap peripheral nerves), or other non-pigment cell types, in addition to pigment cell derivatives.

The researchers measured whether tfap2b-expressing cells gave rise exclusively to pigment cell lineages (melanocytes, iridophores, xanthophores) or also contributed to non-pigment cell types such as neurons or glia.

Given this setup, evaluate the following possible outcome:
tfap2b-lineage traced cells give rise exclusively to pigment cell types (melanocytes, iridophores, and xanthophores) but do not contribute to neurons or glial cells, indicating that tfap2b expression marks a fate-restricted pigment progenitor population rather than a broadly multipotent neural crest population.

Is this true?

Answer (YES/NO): NO